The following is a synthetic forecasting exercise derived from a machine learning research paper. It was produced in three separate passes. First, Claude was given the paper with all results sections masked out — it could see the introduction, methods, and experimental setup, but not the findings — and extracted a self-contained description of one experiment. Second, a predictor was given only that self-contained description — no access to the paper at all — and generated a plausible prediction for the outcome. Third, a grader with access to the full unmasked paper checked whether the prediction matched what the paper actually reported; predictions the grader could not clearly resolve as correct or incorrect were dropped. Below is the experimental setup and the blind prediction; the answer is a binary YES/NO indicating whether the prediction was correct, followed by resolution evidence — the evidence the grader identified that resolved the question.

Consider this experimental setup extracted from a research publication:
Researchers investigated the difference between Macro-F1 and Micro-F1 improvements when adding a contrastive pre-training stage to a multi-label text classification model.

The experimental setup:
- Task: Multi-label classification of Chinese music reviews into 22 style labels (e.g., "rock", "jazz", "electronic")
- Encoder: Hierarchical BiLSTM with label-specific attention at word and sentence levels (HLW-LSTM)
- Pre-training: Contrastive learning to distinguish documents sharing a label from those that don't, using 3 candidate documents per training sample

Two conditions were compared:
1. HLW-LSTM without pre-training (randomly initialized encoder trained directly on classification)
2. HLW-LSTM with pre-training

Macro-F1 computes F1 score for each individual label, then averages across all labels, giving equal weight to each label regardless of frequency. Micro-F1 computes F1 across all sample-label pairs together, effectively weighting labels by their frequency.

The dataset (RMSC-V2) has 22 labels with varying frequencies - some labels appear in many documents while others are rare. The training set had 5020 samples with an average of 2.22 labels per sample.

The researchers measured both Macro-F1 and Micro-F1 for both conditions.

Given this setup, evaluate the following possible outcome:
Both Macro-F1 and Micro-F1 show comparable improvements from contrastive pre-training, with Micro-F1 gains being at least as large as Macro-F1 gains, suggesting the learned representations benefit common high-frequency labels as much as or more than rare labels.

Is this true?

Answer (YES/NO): NO